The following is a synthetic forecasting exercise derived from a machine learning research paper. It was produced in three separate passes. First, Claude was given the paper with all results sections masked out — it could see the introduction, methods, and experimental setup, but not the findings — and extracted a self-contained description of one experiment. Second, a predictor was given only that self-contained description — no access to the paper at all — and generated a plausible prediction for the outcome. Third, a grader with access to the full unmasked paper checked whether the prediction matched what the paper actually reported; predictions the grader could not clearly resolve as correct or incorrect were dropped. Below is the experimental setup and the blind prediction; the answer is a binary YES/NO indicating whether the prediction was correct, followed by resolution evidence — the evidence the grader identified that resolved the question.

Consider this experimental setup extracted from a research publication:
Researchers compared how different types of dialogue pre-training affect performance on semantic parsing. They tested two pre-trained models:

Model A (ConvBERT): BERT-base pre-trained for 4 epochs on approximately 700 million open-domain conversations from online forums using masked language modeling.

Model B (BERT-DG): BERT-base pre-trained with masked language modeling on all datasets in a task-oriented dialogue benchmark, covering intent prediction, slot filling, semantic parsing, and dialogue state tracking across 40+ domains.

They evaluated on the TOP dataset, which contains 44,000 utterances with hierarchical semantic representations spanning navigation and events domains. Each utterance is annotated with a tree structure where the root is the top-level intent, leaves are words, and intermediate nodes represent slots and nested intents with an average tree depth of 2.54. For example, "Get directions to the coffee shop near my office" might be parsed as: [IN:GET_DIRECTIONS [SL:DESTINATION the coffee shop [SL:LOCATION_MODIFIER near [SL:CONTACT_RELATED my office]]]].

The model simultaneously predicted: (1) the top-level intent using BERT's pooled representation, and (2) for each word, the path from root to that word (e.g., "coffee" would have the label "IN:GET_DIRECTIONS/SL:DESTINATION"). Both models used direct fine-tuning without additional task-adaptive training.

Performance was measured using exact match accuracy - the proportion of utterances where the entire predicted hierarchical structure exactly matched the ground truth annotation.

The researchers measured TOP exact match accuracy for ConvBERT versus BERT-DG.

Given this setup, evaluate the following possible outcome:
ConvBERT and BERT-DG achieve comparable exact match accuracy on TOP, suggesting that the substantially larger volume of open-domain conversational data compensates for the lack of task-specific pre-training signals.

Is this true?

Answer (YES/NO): NO